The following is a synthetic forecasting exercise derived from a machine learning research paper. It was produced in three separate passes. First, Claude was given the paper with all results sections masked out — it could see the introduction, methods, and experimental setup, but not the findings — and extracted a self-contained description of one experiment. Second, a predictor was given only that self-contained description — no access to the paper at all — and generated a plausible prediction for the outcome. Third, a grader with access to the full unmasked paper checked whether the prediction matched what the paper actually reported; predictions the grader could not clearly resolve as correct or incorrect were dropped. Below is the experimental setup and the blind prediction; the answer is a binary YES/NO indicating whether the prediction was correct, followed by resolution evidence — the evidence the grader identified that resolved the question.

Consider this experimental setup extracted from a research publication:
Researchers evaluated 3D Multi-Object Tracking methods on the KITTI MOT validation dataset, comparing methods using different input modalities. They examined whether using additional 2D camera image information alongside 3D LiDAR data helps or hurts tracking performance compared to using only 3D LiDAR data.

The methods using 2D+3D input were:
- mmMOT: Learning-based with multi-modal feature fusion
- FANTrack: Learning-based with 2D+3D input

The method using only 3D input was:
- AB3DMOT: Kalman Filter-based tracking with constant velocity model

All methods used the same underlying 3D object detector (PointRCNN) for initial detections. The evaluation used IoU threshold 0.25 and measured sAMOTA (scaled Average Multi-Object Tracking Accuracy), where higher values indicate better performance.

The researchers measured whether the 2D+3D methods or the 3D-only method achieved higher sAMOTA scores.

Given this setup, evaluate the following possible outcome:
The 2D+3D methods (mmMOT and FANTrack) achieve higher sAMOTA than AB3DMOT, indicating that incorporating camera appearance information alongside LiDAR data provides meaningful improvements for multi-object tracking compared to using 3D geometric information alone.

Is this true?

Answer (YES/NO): NO